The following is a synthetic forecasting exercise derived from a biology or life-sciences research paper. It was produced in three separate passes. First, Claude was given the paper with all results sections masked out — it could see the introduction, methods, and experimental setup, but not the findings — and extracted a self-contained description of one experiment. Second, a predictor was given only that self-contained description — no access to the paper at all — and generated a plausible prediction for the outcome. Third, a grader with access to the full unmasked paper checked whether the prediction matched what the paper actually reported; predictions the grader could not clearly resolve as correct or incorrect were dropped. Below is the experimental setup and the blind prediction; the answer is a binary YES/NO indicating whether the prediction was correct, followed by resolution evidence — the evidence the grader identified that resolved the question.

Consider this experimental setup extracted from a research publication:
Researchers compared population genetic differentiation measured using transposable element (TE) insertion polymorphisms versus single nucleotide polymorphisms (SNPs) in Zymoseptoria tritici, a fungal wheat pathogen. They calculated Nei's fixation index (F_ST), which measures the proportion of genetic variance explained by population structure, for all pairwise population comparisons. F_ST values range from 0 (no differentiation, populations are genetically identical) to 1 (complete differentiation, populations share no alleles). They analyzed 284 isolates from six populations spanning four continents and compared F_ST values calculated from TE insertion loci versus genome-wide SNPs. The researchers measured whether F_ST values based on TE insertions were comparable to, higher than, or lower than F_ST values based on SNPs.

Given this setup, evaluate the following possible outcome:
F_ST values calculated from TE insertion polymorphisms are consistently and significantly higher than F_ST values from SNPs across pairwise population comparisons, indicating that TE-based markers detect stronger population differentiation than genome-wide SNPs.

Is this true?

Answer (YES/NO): NO